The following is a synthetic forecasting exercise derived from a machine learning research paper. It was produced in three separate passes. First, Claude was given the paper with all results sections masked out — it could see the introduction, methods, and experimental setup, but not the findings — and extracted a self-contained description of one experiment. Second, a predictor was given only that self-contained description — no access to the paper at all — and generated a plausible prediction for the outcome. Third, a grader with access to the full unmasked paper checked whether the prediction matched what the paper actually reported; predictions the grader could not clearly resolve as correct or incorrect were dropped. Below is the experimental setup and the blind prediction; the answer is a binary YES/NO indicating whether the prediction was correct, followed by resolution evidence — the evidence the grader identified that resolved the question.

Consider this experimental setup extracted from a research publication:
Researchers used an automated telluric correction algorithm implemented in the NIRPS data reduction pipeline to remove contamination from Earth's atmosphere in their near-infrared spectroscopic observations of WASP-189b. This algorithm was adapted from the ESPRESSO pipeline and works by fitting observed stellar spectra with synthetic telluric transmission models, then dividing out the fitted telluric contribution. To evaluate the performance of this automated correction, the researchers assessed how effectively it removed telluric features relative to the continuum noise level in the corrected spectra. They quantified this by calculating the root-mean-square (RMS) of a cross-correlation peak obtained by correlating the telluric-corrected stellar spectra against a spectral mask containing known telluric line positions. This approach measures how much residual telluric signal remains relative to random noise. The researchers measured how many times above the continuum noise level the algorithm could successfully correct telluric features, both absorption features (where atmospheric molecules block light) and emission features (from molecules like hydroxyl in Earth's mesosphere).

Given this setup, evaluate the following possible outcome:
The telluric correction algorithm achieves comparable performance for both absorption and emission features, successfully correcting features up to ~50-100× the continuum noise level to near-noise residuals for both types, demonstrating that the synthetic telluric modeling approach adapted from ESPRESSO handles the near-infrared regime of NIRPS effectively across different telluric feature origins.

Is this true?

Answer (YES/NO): NO